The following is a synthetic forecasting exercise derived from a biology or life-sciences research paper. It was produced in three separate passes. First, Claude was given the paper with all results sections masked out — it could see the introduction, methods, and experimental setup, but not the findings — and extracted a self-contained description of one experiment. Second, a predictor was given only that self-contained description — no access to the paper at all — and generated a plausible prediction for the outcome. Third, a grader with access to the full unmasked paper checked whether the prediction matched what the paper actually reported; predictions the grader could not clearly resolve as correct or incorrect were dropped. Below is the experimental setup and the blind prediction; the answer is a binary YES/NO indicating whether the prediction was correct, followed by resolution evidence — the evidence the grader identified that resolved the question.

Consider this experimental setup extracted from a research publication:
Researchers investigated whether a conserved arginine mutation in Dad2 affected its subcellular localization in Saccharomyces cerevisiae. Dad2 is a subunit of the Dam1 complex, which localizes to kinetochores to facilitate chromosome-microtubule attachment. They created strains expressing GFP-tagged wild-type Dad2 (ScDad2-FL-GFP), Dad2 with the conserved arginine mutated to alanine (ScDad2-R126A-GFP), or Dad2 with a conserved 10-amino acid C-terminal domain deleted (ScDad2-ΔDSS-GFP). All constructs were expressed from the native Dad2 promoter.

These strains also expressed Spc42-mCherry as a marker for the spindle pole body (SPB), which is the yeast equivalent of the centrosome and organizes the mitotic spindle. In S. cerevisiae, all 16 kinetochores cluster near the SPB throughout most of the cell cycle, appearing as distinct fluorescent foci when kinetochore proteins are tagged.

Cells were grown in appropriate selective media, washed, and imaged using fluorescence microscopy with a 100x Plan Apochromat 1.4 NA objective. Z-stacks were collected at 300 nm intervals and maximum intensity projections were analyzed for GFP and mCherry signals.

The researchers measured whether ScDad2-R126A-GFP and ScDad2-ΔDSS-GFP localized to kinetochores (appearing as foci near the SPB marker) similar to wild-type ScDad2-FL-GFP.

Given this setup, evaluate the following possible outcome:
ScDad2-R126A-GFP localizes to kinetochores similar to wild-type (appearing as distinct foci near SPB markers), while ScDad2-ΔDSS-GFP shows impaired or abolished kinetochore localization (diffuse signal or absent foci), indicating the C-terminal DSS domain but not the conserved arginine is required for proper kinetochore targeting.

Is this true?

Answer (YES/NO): YES